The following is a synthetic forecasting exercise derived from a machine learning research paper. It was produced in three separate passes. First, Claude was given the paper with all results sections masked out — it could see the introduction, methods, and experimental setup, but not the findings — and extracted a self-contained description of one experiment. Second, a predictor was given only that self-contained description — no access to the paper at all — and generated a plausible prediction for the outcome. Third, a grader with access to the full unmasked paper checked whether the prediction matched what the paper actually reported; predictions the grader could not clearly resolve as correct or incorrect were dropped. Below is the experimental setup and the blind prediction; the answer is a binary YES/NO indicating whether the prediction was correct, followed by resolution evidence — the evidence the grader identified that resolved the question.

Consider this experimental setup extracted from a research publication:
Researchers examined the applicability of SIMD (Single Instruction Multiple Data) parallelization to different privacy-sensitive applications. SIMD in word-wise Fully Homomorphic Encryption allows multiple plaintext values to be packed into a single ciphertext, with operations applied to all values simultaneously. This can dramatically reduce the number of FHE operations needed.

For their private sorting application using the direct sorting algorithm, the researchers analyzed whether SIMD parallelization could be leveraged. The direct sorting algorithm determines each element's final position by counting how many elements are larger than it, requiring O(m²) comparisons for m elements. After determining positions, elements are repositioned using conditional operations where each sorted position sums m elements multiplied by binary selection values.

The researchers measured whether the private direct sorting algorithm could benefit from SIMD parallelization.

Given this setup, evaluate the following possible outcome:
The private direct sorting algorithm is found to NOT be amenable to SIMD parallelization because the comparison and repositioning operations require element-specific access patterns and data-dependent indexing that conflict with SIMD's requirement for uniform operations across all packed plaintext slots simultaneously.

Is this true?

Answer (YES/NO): NO